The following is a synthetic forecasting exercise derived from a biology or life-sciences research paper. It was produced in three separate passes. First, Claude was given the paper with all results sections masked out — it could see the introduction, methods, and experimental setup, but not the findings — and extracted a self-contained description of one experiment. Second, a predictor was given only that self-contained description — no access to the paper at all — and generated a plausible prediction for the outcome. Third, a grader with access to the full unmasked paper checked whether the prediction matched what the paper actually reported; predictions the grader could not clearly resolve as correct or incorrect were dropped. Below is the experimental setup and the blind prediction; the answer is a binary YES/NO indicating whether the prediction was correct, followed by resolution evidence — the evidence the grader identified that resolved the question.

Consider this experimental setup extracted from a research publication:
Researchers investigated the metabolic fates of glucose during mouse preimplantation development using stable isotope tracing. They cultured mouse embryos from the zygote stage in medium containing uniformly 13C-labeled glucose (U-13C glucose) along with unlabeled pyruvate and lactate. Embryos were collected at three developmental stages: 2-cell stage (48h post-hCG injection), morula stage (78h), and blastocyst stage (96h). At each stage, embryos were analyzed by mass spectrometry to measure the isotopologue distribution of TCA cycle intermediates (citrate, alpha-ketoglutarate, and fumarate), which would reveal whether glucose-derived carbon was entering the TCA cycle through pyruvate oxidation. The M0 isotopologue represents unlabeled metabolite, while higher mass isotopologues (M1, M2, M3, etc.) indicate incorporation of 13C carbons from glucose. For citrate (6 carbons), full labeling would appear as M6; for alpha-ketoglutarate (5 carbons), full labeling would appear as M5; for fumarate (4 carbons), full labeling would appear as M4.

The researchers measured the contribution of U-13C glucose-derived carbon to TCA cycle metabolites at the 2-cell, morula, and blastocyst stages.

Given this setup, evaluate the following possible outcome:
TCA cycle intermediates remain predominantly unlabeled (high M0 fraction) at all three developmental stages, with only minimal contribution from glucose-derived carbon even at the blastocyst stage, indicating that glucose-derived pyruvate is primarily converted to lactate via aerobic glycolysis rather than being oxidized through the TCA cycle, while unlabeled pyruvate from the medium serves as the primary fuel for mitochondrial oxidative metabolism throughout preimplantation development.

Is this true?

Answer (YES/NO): YES